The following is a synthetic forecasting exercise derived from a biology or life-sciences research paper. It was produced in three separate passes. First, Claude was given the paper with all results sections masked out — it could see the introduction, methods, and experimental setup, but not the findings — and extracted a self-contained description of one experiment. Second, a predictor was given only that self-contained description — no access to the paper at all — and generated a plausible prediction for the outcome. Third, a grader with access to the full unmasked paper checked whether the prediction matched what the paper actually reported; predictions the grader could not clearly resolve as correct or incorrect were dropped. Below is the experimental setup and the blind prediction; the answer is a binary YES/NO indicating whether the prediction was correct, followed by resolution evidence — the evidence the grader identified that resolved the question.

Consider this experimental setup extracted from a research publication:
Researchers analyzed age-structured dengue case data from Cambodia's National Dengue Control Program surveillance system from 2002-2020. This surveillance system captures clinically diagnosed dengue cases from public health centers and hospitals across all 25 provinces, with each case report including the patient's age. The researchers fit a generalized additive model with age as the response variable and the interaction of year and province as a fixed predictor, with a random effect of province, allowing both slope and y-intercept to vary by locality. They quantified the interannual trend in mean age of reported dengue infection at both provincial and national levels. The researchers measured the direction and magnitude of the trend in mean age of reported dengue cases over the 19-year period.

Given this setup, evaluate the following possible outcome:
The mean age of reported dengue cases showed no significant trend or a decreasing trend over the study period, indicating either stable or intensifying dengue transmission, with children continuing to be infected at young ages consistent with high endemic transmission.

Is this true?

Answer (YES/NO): NO